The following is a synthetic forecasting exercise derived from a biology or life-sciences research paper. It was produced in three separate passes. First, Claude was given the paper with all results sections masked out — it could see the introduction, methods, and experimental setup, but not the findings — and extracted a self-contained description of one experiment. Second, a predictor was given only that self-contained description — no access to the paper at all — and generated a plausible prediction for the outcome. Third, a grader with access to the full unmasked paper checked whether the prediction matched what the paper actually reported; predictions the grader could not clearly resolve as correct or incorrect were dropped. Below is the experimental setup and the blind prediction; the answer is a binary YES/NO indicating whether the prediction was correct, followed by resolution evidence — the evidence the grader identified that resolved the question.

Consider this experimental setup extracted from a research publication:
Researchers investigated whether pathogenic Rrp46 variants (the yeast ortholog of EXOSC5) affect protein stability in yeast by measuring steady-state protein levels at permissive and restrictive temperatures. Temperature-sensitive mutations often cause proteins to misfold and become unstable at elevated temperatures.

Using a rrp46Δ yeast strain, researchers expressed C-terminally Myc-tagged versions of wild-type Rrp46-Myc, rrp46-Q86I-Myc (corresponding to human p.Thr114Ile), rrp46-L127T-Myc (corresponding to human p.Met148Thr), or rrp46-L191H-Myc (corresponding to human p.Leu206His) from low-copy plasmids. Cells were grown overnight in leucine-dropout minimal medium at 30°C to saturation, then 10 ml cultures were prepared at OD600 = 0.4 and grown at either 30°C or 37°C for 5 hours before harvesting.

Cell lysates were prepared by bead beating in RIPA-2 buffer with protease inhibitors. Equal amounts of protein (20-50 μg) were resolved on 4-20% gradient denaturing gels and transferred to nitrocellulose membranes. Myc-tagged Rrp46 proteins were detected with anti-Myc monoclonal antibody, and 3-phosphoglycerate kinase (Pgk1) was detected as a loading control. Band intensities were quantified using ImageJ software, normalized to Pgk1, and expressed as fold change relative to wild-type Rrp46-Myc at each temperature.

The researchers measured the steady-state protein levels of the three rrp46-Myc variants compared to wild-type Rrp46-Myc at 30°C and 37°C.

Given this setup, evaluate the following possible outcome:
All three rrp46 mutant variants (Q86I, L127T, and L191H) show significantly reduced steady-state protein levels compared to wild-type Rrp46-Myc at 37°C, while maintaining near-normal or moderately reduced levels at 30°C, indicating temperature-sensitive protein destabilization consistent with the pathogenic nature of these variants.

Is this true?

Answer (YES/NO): NO